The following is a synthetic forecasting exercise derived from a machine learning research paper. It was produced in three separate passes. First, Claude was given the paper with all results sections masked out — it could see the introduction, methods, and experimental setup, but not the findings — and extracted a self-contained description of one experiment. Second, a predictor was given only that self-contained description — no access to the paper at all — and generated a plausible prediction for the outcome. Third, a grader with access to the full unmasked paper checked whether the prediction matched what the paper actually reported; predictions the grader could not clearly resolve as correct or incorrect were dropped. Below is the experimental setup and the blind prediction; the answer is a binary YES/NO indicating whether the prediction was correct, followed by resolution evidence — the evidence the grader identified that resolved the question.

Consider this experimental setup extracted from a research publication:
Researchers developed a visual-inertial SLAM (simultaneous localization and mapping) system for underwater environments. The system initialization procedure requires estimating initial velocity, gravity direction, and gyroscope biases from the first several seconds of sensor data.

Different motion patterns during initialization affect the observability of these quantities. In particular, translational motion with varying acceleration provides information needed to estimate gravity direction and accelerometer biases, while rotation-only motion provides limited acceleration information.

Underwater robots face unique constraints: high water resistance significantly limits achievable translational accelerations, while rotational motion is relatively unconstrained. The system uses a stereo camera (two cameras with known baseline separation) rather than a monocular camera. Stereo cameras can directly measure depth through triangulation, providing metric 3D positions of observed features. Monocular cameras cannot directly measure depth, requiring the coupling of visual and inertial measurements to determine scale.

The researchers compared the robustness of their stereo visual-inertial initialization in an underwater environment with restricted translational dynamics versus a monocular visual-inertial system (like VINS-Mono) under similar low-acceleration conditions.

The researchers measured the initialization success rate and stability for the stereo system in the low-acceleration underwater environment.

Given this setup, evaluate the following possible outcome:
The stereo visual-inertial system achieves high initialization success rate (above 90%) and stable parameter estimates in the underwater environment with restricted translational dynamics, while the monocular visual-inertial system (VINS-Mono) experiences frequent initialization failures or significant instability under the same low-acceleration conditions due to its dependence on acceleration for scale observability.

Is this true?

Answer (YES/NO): YES